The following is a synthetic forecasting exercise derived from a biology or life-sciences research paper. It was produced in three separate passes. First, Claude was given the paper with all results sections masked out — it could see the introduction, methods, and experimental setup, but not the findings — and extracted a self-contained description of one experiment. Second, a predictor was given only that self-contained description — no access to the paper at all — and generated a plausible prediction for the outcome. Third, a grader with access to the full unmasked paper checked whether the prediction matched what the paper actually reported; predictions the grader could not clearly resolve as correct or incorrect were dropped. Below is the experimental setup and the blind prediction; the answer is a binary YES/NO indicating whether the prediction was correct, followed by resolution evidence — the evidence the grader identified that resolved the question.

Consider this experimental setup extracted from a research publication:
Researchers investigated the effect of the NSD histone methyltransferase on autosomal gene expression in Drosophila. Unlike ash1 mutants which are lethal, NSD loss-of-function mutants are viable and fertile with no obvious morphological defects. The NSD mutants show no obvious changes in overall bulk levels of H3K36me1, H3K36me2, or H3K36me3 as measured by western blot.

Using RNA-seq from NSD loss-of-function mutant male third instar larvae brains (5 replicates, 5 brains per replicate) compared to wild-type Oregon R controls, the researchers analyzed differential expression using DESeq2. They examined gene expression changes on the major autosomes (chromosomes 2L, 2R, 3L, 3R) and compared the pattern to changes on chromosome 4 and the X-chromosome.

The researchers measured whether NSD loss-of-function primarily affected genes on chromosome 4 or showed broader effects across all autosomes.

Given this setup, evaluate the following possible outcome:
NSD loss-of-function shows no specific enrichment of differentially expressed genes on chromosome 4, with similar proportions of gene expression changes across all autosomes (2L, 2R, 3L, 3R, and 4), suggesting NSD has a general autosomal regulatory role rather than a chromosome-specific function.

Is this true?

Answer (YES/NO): NO